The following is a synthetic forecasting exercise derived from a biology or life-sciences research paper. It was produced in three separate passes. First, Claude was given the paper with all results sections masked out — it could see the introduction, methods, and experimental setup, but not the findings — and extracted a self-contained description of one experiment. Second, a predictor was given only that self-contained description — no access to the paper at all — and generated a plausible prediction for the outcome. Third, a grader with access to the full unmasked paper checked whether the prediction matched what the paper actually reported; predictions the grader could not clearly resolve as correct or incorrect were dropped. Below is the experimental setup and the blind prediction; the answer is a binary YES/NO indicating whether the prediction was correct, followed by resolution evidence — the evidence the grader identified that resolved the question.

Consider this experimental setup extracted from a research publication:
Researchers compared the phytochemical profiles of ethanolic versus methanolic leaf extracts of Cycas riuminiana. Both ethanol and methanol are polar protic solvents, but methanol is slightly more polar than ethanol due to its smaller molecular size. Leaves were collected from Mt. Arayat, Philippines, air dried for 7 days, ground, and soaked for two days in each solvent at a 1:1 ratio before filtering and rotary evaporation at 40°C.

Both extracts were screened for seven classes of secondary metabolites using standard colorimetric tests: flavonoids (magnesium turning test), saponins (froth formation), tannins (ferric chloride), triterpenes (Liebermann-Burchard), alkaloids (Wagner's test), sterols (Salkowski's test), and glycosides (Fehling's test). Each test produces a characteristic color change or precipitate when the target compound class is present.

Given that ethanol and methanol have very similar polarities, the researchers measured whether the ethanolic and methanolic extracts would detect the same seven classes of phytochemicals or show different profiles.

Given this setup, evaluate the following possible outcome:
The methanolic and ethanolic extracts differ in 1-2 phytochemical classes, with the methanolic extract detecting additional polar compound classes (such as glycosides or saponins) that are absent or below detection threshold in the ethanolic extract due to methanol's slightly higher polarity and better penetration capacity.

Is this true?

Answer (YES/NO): NO